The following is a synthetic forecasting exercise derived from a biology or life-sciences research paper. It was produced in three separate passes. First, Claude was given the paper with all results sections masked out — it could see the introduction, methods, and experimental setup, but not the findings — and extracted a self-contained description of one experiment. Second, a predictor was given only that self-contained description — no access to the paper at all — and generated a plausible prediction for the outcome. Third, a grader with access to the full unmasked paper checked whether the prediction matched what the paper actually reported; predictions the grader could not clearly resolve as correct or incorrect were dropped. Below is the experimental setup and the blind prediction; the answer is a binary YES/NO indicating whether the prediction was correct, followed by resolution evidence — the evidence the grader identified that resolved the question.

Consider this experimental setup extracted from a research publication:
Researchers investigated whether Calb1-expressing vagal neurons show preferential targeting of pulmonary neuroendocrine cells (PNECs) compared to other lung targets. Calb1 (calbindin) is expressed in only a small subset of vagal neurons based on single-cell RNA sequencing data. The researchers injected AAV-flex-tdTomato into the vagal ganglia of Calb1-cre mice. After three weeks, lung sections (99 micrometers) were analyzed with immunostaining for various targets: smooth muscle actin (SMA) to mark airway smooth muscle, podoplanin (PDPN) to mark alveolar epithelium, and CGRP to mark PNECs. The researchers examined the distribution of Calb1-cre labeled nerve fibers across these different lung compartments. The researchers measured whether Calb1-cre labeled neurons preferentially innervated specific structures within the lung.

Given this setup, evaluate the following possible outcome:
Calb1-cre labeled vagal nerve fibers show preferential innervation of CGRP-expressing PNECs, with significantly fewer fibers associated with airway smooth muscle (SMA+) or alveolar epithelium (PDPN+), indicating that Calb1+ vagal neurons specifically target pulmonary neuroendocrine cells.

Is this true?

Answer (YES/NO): YES